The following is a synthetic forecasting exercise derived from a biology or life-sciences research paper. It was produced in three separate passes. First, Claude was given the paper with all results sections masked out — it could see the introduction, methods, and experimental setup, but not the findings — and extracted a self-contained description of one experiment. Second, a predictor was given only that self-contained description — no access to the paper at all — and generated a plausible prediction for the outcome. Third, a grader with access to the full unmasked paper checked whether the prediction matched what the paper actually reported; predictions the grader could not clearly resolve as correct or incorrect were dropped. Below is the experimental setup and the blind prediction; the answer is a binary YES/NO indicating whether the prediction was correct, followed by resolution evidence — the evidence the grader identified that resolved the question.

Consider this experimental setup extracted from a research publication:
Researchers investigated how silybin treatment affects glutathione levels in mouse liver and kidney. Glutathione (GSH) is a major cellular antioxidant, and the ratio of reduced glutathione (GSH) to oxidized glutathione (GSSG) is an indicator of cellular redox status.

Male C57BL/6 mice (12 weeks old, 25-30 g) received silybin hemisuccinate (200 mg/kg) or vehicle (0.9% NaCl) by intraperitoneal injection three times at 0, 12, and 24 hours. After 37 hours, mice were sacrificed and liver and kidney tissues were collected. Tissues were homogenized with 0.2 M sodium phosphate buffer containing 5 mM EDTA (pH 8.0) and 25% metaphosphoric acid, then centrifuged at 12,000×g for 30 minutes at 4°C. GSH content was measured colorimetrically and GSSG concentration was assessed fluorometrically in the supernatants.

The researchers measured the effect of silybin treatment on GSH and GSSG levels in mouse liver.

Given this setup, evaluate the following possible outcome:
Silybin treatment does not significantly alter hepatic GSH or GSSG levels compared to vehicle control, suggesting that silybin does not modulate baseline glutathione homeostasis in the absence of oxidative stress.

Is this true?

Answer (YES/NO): NO